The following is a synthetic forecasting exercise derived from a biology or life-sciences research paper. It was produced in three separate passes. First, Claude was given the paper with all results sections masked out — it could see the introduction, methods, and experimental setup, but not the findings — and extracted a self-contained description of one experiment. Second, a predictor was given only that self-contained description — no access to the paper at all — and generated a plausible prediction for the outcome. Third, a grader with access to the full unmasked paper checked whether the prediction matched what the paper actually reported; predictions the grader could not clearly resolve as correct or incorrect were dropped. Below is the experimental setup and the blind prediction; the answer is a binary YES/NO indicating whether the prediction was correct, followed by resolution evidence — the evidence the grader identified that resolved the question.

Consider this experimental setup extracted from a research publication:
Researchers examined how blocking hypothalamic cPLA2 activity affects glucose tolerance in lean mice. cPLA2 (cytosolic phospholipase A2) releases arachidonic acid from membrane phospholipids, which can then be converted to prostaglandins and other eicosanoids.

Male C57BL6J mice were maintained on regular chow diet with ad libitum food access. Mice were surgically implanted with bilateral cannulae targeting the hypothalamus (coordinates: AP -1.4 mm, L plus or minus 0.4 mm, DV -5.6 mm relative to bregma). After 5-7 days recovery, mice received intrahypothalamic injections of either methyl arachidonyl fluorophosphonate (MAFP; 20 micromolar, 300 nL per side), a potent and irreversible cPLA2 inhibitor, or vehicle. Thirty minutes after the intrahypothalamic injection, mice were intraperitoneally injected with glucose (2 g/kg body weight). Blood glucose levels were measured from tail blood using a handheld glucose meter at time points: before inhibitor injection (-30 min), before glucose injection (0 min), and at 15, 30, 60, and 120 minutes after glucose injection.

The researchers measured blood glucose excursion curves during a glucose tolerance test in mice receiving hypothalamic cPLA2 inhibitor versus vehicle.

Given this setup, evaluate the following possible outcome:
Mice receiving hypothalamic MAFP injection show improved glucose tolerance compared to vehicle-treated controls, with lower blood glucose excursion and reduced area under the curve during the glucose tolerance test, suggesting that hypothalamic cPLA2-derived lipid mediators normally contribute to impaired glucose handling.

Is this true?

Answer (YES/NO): NO